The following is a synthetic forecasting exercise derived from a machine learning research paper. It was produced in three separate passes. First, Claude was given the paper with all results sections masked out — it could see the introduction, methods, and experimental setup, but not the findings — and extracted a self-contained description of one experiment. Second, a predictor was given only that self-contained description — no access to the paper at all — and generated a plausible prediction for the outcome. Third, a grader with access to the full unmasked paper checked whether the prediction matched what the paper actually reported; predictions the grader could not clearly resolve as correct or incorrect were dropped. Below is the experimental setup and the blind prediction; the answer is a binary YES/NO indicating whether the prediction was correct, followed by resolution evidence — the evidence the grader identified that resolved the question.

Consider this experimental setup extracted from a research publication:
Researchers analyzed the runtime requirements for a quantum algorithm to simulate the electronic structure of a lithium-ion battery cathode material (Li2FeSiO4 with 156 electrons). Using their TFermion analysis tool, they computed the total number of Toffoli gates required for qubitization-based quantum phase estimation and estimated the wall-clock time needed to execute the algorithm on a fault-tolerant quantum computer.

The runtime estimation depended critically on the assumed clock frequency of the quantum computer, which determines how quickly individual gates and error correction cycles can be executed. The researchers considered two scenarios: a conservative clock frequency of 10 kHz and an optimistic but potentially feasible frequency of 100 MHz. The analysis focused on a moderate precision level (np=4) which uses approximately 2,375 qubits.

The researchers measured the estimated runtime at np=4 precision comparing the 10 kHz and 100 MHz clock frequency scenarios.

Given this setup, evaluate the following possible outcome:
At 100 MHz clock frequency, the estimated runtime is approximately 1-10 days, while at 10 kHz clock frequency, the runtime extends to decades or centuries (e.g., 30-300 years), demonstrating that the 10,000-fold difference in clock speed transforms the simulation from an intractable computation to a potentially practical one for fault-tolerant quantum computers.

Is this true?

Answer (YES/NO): NO